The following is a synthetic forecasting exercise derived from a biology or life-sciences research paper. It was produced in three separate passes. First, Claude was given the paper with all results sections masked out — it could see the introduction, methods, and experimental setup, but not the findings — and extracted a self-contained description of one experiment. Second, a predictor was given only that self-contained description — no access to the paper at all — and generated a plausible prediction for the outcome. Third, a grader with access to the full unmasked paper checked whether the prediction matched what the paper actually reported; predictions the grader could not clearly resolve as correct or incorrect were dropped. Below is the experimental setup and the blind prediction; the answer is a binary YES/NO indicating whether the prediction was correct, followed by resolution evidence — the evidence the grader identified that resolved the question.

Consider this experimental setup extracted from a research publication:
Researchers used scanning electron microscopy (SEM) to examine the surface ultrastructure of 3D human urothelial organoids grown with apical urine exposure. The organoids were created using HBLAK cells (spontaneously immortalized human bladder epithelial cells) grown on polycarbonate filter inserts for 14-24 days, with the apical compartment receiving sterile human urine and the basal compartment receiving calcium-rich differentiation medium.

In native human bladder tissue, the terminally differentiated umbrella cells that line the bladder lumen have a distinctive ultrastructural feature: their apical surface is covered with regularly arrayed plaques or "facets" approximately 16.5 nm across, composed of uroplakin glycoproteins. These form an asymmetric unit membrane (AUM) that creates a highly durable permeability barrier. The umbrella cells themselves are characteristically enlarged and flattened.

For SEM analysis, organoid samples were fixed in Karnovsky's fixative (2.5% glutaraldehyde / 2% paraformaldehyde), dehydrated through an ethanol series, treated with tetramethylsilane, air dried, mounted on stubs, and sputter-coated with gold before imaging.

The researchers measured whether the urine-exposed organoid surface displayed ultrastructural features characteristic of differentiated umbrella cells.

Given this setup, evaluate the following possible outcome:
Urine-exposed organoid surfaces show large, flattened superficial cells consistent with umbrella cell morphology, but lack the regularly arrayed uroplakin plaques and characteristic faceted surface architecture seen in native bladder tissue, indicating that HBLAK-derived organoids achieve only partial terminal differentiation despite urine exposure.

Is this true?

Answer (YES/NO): NO